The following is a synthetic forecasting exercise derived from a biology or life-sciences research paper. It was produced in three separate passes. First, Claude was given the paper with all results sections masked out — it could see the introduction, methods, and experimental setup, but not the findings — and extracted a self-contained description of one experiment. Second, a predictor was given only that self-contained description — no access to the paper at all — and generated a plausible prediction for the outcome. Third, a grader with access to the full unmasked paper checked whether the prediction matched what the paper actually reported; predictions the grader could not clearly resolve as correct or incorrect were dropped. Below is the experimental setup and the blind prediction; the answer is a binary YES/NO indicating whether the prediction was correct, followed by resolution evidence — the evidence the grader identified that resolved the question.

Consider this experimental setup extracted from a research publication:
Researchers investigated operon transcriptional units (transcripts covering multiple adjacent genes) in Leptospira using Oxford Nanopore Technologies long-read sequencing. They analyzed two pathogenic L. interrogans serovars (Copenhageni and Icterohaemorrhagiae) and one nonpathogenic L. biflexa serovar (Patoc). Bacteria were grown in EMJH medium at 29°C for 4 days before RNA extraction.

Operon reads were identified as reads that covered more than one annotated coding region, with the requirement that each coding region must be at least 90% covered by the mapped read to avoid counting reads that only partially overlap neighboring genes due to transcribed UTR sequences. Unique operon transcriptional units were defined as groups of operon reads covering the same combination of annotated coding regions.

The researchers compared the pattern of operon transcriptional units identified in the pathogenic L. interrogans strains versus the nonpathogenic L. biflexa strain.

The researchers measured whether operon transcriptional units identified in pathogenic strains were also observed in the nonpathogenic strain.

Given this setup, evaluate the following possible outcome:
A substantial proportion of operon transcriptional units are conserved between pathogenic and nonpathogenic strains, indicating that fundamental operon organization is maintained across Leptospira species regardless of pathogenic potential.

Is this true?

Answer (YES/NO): NO